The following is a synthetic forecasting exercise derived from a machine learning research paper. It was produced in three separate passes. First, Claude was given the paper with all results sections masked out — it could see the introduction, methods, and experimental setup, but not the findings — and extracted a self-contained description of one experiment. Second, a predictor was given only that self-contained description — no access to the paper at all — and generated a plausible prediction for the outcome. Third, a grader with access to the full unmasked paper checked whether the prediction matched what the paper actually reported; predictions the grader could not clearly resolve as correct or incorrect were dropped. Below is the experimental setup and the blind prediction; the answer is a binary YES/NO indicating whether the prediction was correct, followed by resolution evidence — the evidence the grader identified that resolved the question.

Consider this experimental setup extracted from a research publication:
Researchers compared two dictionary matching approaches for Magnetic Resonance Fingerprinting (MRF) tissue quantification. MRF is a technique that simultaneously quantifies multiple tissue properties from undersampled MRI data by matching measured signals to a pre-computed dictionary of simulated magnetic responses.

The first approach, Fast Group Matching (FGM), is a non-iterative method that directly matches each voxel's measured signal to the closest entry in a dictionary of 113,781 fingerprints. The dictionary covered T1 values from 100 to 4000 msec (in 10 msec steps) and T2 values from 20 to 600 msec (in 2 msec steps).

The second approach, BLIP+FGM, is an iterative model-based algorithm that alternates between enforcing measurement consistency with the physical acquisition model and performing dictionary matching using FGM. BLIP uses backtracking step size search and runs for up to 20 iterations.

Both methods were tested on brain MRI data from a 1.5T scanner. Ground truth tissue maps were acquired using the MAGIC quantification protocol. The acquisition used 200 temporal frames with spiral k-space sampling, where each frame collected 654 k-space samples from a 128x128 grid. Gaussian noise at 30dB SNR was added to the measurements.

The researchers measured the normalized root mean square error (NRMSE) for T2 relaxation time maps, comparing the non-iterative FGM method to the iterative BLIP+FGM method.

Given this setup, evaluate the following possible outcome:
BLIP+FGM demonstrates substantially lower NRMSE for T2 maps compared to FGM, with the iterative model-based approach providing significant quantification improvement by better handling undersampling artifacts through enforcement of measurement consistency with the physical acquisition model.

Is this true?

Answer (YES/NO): NO